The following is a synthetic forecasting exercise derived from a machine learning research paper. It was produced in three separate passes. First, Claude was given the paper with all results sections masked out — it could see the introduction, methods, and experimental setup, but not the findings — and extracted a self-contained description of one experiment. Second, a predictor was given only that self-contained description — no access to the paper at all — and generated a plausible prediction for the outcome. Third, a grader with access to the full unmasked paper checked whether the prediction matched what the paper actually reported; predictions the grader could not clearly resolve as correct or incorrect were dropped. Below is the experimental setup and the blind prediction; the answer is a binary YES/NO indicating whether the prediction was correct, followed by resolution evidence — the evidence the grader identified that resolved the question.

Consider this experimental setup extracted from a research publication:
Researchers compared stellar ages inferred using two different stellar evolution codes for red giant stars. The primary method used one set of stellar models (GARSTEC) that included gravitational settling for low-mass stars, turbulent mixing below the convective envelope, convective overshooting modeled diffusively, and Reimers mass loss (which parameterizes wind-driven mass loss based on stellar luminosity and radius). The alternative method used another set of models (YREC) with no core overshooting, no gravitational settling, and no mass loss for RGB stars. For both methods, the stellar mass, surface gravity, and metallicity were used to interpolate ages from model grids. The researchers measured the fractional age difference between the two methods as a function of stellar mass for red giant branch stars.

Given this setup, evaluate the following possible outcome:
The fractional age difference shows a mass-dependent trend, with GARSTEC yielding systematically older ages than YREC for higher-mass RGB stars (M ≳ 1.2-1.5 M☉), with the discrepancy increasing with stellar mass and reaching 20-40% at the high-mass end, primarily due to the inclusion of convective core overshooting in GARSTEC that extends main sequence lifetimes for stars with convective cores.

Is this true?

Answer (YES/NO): NO